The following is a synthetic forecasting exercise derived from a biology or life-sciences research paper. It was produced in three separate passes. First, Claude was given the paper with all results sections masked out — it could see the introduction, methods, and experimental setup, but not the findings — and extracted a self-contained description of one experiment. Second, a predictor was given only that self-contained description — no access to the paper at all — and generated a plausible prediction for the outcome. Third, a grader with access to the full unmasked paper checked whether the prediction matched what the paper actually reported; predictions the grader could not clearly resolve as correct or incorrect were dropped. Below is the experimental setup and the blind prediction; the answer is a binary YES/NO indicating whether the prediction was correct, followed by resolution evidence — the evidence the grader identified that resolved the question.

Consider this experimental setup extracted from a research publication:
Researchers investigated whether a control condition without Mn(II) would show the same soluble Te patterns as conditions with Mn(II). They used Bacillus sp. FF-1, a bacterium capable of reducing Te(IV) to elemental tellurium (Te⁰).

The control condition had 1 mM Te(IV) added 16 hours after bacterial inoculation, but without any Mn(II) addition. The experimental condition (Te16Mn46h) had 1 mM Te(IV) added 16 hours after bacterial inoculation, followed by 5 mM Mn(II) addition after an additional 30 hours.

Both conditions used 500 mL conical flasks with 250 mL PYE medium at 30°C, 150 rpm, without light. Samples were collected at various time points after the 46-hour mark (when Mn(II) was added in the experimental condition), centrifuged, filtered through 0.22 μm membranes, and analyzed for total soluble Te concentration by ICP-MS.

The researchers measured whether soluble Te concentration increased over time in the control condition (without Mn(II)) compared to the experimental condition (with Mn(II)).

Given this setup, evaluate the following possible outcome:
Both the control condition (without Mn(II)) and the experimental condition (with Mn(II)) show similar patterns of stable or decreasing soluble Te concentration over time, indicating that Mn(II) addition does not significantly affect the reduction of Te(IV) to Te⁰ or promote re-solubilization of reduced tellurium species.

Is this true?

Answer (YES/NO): NO